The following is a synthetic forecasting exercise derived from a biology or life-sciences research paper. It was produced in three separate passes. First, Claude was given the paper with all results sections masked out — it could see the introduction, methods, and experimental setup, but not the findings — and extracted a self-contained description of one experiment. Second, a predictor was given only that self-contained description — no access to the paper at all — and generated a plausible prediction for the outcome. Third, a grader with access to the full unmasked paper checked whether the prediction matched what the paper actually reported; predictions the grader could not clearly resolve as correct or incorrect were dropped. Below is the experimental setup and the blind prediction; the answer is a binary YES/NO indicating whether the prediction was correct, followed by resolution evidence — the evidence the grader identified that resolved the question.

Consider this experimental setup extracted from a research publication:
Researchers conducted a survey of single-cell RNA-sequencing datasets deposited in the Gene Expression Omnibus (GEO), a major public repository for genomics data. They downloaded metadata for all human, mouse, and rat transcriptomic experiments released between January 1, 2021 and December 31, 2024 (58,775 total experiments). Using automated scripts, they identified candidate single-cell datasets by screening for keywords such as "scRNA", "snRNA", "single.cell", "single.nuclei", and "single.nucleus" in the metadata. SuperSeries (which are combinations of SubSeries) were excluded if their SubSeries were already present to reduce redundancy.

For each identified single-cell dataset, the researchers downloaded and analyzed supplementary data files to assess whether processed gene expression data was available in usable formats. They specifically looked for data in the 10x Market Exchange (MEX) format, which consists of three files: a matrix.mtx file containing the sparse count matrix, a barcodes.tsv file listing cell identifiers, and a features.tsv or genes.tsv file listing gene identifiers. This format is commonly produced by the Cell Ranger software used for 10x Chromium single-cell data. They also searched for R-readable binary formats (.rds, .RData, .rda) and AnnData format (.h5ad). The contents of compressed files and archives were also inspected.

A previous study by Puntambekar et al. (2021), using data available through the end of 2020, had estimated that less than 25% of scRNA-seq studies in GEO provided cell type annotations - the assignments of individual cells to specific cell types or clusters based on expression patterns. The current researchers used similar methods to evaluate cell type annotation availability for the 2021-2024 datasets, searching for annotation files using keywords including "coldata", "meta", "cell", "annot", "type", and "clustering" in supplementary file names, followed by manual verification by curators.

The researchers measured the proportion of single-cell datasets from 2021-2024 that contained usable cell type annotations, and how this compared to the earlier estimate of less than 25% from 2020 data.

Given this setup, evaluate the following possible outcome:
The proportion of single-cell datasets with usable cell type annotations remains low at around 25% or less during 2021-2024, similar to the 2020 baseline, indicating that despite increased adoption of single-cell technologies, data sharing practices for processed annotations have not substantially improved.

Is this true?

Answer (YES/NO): NO